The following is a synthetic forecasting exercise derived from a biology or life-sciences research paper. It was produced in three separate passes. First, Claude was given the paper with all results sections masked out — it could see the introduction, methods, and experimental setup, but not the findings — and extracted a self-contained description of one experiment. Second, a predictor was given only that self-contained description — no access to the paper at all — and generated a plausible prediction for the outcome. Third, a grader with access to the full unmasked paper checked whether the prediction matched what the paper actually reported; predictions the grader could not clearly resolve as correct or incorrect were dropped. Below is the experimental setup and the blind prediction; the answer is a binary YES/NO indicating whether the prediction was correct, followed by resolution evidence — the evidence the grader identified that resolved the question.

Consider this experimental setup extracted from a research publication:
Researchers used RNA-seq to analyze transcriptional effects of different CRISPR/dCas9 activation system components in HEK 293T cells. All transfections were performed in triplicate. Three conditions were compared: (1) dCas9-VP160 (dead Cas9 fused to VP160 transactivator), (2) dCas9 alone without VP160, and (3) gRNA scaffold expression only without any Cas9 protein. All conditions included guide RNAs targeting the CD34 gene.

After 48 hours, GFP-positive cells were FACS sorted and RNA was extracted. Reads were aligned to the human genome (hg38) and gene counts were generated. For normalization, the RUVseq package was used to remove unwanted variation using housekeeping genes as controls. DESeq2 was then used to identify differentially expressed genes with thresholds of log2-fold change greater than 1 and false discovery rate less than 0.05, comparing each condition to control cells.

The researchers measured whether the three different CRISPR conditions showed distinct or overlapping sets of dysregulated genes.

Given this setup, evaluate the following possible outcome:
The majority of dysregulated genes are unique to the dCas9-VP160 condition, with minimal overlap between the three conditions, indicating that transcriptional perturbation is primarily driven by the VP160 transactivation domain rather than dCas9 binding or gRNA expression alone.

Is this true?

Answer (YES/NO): NO